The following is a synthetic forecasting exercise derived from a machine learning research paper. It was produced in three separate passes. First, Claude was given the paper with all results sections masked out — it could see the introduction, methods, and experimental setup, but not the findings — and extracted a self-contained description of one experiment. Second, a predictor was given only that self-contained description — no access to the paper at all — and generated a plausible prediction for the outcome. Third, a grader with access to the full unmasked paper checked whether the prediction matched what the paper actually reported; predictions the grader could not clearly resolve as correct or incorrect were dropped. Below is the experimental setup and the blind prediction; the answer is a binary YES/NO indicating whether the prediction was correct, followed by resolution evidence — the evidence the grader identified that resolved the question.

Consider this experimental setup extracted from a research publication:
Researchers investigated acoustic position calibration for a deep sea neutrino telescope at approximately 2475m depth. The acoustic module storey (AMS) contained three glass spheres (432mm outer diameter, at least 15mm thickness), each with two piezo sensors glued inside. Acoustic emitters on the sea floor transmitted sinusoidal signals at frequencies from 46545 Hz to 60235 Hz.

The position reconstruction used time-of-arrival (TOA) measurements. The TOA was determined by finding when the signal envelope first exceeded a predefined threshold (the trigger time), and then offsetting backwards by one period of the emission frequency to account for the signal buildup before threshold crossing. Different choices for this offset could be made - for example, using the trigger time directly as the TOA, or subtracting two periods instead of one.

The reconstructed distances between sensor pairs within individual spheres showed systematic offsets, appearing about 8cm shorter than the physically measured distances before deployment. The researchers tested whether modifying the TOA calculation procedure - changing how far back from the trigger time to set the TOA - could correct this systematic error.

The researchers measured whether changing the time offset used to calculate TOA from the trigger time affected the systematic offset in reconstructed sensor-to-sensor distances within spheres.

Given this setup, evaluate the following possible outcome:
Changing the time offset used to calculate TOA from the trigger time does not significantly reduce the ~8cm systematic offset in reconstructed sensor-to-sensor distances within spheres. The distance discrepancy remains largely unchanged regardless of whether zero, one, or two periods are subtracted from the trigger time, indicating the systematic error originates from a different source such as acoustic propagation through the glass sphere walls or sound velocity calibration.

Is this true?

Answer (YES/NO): YES